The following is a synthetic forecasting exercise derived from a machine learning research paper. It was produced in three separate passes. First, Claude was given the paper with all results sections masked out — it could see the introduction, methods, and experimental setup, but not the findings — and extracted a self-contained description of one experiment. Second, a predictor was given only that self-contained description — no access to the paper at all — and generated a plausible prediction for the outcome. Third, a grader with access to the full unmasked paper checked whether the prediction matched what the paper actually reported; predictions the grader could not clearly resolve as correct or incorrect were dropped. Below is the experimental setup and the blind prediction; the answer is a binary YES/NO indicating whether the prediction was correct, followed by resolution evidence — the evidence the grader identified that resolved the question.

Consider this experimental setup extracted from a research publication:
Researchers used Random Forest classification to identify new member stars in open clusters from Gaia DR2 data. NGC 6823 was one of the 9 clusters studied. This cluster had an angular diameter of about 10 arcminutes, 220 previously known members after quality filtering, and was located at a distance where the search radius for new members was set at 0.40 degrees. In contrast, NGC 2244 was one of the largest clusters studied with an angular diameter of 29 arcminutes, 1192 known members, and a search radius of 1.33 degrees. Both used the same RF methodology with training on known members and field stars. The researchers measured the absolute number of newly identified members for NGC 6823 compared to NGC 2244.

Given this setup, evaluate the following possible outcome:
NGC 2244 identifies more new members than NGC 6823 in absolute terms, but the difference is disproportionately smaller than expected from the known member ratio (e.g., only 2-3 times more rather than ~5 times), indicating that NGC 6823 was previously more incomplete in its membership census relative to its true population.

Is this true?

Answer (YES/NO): NO